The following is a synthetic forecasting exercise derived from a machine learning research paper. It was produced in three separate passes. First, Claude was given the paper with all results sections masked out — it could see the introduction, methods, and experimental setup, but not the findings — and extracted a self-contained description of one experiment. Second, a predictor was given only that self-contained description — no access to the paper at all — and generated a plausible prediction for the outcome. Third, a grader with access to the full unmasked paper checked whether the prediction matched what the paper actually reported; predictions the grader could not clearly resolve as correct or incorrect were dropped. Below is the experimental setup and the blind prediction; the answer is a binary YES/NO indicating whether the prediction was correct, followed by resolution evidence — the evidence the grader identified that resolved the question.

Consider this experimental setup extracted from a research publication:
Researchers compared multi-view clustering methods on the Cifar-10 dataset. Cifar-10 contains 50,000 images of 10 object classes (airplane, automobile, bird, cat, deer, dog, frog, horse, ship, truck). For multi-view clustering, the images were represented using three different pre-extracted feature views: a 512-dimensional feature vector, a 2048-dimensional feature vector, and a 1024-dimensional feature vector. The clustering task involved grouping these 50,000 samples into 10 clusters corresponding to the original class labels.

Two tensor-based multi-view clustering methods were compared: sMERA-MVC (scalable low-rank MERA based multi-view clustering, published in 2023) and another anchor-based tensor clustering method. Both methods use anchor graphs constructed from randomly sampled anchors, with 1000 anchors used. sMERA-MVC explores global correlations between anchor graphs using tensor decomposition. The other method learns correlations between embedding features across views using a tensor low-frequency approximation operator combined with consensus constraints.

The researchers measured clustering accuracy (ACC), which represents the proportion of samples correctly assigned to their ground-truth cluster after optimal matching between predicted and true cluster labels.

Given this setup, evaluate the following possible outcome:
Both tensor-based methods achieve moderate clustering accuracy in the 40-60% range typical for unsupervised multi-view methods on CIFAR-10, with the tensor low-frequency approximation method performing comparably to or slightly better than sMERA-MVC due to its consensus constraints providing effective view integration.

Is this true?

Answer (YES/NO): NO